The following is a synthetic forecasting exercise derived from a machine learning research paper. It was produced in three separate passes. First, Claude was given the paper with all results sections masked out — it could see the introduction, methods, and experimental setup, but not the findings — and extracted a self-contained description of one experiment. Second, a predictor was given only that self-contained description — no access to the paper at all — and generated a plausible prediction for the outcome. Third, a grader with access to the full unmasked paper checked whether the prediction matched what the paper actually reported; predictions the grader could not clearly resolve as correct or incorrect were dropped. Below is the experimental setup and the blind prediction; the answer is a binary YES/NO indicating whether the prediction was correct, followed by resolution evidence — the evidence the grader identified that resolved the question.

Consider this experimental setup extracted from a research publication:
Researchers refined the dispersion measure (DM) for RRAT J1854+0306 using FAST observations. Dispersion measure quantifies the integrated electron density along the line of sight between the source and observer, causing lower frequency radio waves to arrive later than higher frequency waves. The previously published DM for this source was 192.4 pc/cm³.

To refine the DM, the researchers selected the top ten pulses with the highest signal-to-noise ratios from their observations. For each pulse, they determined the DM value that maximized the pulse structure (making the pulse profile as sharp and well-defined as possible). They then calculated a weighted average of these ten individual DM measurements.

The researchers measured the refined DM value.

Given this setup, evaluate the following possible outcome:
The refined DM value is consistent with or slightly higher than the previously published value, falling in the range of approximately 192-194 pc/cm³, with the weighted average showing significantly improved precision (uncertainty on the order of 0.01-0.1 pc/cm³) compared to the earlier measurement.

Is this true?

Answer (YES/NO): NO